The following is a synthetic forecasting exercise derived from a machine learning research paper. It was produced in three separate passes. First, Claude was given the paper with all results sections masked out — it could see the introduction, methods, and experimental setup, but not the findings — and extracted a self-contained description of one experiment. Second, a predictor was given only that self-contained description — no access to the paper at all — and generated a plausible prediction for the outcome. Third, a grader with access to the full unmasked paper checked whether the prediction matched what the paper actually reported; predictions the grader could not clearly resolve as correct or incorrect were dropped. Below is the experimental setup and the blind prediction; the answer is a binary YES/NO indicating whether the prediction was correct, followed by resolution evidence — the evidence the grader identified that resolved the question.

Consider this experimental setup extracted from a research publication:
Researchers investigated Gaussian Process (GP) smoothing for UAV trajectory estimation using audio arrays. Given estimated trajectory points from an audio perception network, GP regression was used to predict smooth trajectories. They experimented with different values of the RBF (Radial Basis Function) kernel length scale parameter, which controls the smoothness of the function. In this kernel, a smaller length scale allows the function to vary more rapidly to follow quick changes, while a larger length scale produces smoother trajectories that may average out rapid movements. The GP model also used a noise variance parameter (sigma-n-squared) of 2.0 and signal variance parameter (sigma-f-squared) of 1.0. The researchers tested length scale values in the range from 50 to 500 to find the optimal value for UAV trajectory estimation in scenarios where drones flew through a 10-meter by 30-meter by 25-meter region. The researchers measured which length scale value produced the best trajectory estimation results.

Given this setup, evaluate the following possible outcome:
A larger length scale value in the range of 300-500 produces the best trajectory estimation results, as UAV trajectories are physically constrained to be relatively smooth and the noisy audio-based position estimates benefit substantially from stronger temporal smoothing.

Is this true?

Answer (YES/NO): YES